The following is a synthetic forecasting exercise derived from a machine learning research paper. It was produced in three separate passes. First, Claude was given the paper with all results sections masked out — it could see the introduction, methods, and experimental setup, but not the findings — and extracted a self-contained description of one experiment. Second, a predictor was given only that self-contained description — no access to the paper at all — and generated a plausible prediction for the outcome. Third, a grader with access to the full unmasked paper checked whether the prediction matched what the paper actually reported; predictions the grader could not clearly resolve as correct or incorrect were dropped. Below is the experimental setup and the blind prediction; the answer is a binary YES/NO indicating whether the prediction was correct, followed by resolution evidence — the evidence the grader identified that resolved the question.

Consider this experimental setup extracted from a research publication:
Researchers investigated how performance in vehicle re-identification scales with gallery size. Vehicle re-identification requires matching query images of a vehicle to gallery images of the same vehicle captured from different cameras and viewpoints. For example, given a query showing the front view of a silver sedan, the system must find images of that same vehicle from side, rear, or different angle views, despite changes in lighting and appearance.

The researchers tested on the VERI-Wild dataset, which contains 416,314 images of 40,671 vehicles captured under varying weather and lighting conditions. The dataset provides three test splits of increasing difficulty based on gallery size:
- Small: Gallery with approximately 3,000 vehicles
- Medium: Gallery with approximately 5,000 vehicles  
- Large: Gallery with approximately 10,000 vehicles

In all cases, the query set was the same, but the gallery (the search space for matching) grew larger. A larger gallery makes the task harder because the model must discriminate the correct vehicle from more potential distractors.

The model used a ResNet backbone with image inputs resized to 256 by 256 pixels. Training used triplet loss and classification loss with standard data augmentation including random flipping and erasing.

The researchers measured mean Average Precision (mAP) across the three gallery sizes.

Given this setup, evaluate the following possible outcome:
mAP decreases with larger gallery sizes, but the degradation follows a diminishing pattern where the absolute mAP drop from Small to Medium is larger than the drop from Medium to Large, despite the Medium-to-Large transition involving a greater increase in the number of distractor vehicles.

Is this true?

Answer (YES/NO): NO